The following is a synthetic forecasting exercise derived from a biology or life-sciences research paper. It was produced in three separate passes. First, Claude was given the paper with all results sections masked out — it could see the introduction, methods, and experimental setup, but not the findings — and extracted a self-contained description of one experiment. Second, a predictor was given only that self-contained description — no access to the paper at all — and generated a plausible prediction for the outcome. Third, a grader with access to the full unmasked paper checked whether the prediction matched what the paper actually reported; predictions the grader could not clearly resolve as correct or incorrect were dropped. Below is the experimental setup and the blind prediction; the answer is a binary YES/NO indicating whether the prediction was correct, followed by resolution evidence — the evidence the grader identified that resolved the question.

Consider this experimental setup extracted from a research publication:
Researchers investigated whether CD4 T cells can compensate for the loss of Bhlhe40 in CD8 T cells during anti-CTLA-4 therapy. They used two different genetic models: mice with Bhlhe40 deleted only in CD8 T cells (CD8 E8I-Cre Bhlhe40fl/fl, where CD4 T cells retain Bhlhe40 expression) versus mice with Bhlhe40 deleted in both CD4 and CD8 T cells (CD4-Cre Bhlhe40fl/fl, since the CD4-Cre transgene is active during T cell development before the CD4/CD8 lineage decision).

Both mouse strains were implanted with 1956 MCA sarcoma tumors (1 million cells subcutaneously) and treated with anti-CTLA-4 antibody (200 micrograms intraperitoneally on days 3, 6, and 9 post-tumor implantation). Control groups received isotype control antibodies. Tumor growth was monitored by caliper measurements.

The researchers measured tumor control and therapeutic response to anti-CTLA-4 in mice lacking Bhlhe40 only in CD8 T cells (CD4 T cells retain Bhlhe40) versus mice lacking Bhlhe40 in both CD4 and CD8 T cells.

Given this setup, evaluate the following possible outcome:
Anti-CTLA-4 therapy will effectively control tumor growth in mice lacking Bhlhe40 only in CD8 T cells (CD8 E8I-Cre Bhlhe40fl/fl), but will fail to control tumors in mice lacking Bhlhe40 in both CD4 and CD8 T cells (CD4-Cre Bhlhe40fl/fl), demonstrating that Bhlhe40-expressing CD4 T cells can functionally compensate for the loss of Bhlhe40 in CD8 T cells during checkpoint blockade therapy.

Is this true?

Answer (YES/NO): YES